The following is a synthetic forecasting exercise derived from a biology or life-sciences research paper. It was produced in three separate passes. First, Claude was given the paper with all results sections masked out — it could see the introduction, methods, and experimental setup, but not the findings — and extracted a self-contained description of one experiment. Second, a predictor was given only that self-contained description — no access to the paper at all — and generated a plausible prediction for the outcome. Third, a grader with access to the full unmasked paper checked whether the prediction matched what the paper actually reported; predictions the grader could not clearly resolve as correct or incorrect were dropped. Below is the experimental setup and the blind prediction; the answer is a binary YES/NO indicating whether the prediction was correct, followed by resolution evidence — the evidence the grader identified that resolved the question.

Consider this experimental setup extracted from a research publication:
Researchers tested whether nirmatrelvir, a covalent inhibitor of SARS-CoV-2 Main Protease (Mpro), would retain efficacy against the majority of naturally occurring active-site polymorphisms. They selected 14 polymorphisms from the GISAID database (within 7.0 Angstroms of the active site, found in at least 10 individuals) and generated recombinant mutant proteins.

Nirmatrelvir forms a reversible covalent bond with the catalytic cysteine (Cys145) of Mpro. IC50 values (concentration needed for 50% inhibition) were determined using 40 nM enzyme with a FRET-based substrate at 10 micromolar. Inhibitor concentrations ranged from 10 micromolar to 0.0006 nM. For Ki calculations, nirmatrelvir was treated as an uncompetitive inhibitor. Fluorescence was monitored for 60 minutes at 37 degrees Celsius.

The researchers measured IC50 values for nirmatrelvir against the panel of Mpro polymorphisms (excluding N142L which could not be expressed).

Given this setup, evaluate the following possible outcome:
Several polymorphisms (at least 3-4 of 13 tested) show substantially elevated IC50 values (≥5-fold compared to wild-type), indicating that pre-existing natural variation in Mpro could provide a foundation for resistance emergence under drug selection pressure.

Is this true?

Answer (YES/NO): NO